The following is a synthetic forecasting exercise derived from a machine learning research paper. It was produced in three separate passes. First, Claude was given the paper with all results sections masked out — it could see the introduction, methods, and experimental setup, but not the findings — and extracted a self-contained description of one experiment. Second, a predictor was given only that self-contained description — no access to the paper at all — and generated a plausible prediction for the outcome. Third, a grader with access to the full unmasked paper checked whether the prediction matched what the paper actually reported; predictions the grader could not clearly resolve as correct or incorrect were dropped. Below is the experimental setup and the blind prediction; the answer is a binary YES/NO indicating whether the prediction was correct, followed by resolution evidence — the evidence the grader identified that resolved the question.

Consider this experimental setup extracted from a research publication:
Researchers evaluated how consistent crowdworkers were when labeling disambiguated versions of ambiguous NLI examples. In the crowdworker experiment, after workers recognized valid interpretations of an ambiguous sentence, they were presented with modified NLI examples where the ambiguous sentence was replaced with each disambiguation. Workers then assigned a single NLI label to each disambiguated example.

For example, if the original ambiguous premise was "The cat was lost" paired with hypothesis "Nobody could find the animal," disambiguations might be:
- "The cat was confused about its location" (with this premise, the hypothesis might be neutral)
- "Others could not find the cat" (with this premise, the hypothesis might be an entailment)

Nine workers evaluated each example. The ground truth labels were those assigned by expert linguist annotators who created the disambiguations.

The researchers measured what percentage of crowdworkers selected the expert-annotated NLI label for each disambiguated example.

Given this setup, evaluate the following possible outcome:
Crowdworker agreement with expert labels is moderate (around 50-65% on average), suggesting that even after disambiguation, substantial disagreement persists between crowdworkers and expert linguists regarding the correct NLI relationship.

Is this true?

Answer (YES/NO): NO